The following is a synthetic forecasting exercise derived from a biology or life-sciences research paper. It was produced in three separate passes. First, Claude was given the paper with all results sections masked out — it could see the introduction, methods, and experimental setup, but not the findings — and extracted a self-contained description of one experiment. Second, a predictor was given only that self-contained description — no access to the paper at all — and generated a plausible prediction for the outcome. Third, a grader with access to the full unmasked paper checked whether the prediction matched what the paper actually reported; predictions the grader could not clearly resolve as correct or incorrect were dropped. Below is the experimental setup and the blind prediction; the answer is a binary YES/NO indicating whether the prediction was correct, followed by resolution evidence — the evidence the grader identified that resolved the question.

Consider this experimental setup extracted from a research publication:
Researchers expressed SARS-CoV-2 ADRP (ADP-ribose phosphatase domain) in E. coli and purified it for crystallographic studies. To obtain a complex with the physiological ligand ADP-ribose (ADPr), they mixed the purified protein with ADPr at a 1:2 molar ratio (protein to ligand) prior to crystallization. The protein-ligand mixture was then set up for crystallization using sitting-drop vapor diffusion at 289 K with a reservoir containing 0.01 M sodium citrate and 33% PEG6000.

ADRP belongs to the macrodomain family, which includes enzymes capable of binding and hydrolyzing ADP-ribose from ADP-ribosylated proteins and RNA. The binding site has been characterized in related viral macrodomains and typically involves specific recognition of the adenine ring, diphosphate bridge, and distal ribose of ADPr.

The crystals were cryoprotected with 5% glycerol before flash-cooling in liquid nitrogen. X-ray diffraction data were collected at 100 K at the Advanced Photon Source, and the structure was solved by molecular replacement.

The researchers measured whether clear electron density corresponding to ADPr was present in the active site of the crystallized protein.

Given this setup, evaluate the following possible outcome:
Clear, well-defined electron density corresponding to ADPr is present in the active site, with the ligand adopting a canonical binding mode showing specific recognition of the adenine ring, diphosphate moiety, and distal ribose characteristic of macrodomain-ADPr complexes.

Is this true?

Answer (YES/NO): YES